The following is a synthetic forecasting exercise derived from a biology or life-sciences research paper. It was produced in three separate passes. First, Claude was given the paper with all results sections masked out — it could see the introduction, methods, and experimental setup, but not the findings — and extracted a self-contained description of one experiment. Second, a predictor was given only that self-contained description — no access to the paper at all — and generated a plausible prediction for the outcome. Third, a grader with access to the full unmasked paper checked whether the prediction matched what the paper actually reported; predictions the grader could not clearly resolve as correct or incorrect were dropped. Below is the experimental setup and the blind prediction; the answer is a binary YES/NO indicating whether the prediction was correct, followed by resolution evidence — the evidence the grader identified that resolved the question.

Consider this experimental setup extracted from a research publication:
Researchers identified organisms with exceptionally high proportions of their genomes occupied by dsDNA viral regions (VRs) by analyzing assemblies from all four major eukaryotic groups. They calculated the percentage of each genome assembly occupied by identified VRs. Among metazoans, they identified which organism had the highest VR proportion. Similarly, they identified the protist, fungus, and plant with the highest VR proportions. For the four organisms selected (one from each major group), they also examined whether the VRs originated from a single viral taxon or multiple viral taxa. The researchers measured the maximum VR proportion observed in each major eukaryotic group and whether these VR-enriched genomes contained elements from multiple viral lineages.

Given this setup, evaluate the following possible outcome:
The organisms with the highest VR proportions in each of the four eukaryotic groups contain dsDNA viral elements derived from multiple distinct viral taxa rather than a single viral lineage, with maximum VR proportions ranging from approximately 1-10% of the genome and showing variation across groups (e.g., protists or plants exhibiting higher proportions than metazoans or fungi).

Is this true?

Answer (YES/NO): NO